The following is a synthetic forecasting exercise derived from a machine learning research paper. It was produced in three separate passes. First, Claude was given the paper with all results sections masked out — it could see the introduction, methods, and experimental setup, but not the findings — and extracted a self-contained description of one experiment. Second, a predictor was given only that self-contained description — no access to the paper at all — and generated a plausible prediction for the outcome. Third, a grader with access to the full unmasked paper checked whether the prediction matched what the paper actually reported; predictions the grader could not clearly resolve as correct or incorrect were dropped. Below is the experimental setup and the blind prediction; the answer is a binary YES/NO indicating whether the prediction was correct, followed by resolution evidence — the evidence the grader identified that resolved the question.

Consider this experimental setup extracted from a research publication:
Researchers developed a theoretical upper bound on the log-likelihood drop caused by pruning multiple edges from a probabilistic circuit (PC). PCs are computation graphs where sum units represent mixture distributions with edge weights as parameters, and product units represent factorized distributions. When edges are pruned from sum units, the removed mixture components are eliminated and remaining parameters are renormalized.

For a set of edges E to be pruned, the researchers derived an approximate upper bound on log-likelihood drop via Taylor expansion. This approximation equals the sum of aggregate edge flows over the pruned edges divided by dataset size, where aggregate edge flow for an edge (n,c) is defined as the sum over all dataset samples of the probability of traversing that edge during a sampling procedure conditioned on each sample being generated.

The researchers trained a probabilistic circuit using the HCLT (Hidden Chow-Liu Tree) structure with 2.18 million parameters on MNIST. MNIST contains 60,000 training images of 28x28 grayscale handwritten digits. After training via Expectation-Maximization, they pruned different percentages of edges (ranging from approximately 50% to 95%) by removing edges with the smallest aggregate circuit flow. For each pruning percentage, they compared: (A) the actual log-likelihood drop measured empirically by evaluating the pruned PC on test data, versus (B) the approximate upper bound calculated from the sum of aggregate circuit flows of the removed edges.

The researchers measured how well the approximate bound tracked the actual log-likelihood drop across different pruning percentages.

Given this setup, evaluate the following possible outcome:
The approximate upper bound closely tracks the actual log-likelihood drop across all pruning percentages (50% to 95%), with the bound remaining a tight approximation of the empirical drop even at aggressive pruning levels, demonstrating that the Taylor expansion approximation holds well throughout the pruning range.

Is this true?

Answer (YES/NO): YES